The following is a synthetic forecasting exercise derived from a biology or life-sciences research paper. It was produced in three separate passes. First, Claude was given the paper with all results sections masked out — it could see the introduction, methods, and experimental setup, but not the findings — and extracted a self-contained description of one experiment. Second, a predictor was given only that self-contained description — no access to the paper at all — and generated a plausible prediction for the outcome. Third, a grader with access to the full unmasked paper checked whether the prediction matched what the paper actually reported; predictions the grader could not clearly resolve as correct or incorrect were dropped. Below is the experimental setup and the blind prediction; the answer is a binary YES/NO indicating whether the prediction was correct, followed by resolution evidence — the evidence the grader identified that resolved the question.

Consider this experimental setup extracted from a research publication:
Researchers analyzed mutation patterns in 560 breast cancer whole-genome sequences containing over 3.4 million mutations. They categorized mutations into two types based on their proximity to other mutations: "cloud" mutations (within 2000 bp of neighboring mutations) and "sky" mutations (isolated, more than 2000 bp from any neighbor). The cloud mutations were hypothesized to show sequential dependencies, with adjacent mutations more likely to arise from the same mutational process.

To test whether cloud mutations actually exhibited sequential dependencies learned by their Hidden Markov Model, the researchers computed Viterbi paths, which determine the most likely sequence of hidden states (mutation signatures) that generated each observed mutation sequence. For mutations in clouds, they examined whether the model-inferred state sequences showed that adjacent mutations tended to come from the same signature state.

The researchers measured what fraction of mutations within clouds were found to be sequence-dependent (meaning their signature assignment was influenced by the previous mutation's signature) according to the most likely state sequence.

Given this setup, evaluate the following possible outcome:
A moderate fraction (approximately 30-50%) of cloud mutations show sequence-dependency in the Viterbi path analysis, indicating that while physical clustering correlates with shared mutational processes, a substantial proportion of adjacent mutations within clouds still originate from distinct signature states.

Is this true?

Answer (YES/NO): NO